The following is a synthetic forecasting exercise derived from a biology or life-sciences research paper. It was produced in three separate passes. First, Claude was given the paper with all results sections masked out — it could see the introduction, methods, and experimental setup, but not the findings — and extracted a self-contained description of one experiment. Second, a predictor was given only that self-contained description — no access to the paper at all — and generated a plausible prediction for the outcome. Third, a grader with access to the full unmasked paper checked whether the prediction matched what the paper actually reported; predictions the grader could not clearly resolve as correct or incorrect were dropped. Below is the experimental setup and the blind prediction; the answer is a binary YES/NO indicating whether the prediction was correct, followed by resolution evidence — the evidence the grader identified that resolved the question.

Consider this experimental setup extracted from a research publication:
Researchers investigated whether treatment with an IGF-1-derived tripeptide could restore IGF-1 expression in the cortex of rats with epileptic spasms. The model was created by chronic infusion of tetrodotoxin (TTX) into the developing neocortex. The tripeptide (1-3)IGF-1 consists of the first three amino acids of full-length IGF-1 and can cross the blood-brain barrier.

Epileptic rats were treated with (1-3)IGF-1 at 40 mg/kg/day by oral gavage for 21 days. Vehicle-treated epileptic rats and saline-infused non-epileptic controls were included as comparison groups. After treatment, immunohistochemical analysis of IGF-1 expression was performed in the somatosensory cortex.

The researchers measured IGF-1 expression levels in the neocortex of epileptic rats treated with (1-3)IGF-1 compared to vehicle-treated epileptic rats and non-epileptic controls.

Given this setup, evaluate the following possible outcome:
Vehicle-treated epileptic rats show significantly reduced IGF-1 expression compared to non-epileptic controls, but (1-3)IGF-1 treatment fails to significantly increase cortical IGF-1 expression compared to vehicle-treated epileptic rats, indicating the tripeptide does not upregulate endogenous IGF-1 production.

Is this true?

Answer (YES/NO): NO